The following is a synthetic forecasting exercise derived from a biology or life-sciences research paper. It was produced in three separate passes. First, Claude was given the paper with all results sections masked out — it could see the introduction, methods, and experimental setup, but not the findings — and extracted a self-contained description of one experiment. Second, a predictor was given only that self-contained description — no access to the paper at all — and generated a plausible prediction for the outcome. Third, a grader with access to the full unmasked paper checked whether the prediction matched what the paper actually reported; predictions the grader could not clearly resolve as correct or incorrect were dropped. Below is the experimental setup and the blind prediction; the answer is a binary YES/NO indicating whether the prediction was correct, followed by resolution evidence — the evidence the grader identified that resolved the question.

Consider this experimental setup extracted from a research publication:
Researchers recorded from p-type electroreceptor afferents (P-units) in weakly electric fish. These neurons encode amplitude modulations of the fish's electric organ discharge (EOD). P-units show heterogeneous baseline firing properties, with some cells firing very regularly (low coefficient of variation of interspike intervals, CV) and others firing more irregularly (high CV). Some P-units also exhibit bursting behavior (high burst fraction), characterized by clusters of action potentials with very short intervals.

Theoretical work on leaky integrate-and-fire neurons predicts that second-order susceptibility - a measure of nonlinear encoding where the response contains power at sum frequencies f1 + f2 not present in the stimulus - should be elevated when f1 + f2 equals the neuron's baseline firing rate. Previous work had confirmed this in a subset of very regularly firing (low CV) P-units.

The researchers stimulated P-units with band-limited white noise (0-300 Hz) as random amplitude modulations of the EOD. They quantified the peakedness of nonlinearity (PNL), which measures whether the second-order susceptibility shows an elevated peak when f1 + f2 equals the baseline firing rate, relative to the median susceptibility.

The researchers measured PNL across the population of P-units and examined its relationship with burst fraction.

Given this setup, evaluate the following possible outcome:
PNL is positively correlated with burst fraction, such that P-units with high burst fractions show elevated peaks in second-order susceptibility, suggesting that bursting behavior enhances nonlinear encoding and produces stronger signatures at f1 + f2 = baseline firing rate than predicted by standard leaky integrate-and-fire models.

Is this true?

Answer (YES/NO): YES